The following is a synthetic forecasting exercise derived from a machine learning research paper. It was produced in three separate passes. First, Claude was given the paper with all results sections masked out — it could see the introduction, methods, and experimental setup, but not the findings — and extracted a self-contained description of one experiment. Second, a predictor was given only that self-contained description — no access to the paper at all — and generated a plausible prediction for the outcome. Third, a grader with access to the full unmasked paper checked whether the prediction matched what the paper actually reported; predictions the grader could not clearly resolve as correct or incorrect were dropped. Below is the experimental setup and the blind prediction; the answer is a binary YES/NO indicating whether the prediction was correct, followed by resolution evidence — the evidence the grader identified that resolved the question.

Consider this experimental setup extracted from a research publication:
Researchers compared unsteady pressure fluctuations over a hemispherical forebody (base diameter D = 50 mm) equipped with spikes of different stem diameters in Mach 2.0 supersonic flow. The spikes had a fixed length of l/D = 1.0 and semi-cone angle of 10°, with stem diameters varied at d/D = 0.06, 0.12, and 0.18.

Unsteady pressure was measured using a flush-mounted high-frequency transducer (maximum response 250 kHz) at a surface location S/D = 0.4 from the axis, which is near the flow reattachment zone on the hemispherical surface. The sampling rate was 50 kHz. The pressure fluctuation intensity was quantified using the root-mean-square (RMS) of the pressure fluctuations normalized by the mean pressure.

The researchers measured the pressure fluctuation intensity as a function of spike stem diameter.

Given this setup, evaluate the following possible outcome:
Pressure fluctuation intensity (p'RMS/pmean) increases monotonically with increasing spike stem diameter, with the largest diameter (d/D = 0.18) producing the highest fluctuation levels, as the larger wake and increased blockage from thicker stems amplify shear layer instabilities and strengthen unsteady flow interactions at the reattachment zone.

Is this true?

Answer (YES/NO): NO